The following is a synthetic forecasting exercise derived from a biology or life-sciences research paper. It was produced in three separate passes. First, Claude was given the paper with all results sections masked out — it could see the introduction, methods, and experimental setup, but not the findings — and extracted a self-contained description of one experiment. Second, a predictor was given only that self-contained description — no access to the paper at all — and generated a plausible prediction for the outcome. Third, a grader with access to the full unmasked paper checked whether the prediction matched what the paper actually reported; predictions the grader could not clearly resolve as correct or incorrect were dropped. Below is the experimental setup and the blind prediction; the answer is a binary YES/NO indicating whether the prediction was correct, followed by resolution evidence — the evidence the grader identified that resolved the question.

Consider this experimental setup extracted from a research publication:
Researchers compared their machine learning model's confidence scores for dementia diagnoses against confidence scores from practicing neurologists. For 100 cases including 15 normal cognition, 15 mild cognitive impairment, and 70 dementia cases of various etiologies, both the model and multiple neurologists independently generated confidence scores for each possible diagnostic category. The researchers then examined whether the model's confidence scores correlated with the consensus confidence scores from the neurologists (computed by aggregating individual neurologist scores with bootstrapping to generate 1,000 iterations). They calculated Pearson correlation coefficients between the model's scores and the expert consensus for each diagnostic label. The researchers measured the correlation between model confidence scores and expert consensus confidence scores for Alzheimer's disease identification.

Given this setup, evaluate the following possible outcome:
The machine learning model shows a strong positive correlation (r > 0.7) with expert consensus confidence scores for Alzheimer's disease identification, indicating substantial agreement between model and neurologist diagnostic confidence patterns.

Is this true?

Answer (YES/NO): NO